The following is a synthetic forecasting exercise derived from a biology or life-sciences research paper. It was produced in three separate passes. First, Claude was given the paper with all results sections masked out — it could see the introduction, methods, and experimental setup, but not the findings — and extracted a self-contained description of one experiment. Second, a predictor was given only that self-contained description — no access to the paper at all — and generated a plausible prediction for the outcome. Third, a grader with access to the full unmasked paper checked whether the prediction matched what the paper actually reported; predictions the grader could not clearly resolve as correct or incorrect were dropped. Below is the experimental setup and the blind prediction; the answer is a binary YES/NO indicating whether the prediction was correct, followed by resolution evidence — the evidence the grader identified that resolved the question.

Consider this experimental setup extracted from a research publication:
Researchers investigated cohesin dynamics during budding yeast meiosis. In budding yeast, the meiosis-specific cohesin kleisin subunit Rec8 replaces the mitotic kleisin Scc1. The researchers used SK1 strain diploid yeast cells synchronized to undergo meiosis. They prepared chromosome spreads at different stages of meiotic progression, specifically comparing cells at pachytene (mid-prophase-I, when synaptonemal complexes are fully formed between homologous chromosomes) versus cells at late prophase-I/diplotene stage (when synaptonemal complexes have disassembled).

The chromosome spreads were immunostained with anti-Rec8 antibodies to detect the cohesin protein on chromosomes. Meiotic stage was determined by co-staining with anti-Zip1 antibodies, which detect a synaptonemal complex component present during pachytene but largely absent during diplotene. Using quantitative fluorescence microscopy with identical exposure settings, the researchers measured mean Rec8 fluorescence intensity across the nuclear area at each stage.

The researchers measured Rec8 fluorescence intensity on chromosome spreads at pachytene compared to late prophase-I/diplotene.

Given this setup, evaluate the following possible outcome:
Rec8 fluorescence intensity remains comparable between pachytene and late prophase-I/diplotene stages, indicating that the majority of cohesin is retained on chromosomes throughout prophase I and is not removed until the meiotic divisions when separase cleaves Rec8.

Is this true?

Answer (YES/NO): NO